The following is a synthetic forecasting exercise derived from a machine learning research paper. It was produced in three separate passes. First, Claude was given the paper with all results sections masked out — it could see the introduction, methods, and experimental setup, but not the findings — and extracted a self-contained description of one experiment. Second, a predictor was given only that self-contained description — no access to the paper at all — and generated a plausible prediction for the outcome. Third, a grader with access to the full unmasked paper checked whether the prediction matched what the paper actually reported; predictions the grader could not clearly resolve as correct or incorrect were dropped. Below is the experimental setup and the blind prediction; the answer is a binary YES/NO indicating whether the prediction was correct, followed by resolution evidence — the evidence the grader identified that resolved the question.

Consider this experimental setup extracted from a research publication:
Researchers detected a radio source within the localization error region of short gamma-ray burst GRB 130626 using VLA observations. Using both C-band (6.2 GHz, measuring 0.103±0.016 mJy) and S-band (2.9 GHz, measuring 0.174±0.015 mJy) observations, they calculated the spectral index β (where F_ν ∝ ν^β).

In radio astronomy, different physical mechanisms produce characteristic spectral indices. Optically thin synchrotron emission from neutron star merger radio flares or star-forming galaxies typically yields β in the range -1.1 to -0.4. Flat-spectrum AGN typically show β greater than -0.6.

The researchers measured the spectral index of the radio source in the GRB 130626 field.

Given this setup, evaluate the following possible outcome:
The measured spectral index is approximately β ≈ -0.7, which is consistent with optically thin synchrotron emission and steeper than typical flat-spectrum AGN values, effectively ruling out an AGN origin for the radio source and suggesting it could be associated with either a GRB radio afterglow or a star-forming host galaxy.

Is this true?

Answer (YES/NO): NO